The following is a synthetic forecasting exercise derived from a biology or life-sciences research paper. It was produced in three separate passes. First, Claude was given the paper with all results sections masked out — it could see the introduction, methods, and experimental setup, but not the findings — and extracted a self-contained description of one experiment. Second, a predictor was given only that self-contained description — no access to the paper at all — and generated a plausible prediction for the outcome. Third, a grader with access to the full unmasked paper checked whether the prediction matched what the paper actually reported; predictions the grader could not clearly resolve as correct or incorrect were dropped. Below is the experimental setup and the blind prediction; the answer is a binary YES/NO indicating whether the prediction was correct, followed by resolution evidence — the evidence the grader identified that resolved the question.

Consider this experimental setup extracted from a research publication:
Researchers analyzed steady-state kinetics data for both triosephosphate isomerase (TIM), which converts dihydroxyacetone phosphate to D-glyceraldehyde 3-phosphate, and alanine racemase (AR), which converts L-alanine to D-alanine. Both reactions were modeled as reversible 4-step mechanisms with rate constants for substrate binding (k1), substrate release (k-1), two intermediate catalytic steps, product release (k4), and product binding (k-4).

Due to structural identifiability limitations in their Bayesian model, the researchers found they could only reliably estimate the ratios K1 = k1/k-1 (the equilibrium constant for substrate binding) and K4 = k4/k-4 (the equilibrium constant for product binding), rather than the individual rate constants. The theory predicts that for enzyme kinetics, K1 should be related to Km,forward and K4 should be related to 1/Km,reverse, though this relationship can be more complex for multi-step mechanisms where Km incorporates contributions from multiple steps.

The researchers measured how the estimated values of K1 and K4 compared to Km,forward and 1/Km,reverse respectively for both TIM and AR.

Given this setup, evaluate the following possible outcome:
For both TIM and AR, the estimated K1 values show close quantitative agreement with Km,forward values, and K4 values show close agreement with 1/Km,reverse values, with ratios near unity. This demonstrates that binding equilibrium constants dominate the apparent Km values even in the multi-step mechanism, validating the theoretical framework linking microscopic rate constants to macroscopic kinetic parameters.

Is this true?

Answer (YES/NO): YES